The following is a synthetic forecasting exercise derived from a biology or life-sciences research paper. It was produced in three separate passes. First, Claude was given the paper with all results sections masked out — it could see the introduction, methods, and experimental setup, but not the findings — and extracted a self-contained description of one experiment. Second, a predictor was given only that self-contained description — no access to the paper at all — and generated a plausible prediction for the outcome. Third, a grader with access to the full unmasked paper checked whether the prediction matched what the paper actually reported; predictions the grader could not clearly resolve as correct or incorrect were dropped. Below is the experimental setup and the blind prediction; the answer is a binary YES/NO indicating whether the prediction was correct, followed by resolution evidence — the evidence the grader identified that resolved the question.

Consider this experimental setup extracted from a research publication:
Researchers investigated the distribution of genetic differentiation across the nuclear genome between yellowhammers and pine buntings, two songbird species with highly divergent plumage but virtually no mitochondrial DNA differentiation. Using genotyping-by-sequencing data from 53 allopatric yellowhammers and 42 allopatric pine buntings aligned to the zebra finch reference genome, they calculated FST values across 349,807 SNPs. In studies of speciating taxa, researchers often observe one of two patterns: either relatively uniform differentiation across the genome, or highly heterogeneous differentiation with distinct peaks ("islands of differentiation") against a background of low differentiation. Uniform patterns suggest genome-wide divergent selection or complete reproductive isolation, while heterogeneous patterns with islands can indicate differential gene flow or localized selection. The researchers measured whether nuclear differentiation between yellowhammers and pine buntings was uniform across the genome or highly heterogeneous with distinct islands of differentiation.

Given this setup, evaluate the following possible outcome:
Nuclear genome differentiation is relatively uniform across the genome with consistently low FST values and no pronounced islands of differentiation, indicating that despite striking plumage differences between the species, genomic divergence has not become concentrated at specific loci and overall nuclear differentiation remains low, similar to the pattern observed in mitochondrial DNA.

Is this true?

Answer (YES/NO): NO